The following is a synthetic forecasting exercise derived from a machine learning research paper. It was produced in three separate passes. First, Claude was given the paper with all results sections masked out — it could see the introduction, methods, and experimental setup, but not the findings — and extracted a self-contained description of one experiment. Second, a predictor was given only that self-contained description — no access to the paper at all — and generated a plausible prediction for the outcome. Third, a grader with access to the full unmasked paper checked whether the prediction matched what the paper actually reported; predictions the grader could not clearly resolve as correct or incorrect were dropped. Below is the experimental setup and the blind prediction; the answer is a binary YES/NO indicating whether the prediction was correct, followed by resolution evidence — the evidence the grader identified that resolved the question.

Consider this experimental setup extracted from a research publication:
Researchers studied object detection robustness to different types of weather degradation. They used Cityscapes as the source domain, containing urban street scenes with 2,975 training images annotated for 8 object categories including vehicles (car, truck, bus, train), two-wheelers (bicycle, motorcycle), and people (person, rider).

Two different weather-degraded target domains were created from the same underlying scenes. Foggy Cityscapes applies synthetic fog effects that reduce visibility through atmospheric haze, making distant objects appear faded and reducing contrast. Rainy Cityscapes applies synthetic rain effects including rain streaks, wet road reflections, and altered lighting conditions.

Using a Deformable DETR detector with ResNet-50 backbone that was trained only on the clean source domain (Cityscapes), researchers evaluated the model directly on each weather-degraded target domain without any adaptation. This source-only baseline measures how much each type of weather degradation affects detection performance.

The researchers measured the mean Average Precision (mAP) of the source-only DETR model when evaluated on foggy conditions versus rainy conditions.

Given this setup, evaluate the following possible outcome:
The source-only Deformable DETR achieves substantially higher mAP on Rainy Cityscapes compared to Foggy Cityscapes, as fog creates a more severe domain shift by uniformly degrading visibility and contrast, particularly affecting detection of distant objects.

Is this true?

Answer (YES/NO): YES